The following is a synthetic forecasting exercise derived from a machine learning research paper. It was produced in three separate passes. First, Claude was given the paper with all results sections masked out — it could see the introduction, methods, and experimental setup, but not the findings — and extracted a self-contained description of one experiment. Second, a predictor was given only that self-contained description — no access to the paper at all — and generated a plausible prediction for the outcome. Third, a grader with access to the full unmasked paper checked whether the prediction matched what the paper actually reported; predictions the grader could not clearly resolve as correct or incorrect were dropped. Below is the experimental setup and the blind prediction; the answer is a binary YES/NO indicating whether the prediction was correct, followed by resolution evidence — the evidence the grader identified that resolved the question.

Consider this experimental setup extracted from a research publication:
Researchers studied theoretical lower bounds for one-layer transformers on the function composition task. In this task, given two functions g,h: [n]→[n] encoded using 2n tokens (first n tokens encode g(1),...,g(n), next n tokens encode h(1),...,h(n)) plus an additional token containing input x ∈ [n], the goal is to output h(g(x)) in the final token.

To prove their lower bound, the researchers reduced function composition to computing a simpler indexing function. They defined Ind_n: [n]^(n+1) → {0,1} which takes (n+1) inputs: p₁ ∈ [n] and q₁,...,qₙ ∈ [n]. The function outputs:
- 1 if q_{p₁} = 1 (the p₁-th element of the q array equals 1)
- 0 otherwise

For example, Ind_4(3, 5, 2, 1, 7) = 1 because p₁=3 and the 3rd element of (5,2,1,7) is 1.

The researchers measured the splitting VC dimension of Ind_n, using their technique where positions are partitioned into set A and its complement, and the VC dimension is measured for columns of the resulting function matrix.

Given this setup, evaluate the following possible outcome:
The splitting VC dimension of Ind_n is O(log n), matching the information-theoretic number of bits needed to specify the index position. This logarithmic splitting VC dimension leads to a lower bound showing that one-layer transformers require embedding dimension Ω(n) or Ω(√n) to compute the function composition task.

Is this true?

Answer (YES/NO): NO